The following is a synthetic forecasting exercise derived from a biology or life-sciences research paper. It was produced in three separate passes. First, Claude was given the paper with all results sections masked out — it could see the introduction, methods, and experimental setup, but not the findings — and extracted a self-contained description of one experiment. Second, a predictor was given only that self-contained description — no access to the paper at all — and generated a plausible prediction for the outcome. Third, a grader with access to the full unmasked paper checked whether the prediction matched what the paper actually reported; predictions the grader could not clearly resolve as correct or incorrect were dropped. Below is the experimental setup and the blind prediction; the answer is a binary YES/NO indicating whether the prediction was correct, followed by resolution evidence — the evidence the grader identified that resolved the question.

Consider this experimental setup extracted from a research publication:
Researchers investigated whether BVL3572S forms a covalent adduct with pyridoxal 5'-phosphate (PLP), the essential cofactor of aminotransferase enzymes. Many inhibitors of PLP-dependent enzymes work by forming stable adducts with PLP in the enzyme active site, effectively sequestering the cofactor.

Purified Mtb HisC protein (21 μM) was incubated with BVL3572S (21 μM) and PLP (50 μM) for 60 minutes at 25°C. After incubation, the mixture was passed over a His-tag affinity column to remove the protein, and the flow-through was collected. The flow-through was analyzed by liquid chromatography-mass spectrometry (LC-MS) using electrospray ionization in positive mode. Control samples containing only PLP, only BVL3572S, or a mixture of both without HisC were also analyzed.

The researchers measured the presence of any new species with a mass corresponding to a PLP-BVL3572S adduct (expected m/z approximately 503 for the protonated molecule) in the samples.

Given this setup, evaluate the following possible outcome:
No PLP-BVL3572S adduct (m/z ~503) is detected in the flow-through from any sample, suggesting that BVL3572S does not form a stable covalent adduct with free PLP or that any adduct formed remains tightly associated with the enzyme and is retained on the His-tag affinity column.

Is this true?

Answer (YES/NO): NO